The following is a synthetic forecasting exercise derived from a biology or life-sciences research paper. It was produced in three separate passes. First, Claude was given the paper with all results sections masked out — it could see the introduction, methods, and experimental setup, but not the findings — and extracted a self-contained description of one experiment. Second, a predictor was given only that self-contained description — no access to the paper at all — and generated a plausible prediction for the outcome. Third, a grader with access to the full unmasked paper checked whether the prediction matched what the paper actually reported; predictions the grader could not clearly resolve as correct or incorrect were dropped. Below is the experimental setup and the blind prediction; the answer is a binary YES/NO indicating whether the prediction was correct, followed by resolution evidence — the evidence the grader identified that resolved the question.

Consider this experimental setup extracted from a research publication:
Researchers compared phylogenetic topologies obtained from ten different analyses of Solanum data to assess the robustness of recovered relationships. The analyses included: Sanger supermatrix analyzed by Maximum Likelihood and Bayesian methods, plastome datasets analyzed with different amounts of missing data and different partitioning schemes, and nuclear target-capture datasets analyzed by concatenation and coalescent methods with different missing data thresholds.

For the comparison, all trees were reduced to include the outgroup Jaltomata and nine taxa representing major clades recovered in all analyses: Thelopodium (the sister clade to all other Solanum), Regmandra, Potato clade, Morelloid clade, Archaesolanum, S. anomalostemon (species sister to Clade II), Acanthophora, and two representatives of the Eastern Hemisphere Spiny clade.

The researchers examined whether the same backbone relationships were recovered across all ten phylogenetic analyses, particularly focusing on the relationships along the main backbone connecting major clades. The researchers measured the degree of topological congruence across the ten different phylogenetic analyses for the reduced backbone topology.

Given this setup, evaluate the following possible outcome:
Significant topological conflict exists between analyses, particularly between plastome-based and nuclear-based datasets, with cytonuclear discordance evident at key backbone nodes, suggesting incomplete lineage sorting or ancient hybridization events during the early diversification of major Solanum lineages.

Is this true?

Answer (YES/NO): YES